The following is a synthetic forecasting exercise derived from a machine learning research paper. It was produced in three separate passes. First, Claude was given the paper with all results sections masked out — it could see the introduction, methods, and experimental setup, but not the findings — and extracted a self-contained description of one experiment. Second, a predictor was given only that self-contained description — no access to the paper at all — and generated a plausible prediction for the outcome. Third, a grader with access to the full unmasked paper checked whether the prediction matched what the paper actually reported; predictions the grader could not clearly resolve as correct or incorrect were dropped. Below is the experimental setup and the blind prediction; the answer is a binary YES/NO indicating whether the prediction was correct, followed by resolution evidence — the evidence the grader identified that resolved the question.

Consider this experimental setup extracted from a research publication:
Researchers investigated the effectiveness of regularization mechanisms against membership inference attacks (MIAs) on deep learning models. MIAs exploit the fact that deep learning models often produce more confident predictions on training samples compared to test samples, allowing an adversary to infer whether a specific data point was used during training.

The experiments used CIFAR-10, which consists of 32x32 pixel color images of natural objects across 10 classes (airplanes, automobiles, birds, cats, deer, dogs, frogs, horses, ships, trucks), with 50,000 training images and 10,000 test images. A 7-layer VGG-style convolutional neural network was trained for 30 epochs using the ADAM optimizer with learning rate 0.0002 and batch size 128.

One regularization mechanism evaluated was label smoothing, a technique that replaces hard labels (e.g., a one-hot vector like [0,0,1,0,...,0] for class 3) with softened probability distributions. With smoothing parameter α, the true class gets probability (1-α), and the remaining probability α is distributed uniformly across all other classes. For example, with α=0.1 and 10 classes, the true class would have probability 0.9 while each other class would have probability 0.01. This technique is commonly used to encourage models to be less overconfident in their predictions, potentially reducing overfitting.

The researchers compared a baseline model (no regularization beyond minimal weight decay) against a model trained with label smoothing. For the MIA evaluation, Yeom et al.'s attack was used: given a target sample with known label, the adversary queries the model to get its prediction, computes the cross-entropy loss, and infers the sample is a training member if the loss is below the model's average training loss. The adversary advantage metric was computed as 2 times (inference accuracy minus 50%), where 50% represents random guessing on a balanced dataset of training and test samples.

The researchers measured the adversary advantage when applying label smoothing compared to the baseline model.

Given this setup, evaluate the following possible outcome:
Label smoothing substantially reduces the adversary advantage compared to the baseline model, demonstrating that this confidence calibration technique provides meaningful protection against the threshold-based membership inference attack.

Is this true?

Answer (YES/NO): NO